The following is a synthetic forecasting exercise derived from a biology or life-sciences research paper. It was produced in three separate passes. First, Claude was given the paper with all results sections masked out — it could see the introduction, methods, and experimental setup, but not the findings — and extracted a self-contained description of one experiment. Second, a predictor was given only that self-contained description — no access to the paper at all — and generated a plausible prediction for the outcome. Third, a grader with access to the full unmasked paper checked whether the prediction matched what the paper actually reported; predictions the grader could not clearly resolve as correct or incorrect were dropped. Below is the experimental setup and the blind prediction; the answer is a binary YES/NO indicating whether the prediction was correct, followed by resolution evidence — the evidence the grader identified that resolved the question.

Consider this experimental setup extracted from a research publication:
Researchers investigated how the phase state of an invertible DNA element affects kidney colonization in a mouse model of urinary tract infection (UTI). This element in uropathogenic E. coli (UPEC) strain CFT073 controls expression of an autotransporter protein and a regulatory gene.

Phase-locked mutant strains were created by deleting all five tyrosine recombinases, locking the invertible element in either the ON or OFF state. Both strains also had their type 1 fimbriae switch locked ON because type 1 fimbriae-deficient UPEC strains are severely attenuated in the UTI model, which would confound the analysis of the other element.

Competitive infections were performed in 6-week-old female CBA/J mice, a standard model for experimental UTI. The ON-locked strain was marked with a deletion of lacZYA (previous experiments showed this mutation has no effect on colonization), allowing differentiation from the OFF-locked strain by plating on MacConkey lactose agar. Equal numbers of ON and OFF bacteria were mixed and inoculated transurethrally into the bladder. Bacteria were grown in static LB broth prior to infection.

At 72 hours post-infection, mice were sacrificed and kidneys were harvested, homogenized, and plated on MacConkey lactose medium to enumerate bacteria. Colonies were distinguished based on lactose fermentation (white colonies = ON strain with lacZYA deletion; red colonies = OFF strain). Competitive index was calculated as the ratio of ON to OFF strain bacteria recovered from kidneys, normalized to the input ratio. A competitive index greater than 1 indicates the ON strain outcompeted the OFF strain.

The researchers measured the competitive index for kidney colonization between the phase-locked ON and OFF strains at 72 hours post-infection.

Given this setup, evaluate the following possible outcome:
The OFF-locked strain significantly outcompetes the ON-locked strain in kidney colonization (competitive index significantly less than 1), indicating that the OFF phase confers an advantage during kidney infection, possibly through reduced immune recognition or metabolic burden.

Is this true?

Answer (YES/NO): NO